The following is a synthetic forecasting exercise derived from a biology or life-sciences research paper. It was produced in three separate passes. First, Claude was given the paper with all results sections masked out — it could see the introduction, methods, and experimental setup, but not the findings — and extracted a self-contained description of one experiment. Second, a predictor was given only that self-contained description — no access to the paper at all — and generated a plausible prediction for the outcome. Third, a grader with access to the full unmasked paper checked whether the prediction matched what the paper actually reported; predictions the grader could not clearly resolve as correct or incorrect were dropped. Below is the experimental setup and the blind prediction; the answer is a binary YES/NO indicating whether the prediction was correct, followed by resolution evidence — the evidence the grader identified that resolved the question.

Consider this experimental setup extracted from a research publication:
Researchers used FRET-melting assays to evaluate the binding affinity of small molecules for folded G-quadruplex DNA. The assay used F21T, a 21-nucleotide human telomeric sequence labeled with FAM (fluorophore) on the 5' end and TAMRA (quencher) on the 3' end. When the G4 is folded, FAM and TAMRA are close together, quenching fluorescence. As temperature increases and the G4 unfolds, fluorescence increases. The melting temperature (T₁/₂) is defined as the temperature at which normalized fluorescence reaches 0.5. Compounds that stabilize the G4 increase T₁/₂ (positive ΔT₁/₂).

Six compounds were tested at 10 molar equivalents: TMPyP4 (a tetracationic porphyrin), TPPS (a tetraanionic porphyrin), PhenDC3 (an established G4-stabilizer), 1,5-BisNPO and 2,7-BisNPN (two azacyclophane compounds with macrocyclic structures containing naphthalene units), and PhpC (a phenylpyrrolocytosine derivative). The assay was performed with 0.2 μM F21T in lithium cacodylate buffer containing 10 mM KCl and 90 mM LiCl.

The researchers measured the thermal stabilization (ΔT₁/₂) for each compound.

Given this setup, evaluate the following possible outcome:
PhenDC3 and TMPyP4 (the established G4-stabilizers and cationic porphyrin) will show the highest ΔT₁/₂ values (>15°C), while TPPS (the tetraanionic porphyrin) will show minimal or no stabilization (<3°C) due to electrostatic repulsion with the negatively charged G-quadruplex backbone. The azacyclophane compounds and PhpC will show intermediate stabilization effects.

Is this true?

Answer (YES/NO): NO